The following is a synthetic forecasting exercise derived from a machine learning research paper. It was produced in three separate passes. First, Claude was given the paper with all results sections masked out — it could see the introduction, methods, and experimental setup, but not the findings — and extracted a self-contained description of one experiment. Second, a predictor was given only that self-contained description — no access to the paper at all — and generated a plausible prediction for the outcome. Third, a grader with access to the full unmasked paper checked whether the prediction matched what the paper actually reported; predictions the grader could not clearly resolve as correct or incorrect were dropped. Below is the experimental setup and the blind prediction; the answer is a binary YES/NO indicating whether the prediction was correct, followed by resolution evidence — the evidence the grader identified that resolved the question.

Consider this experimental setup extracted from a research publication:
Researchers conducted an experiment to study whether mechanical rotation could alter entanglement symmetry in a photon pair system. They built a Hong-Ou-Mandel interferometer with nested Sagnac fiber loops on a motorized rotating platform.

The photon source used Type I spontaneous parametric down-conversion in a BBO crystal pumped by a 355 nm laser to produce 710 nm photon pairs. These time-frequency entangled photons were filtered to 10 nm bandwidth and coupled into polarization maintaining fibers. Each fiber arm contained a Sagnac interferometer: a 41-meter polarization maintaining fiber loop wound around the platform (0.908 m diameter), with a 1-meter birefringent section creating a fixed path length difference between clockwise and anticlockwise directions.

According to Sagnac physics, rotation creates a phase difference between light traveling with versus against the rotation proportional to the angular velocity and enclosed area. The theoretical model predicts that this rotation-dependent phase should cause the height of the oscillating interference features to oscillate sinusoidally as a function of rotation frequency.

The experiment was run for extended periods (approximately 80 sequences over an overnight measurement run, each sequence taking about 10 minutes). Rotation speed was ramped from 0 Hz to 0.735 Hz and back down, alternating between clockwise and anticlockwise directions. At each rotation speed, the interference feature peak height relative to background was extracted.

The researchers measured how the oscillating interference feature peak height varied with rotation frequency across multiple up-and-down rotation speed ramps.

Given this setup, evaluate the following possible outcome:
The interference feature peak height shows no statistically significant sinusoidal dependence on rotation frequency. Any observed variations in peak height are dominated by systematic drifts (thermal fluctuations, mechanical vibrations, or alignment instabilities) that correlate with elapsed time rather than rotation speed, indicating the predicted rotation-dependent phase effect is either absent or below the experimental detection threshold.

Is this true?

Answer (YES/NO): NO